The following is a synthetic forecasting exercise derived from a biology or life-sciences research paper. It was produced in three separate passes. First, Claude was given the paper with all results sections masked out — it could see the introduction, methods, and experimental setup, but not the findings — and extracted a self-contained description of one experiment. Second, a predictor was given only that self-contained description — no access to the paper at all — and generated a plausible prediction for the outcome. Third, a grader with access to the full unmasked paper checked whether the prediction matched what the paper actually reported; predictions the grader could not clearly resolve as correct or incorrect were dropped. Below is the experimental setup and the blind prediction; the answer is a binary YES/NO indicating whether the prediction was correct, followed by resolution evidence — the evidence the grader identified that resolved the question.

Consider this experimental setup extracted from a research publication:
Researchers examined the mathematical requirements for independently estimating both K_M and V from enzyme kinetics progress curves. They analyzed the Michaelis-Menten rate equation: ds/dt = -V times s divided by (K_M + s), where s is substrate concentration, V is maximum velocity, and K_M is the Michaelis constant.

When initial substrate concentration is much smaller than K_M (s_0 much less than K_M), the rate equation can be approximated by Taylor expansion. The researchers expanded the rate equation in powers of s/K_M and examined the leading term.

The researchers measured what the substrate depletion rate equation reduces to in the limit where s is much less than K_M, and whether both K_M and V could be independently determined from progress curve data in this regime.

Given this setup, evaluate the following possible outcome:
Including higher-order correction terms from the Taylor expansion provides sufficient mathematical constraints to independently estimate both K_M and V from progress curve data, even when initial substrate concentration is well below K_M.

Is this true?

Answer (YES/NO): NO